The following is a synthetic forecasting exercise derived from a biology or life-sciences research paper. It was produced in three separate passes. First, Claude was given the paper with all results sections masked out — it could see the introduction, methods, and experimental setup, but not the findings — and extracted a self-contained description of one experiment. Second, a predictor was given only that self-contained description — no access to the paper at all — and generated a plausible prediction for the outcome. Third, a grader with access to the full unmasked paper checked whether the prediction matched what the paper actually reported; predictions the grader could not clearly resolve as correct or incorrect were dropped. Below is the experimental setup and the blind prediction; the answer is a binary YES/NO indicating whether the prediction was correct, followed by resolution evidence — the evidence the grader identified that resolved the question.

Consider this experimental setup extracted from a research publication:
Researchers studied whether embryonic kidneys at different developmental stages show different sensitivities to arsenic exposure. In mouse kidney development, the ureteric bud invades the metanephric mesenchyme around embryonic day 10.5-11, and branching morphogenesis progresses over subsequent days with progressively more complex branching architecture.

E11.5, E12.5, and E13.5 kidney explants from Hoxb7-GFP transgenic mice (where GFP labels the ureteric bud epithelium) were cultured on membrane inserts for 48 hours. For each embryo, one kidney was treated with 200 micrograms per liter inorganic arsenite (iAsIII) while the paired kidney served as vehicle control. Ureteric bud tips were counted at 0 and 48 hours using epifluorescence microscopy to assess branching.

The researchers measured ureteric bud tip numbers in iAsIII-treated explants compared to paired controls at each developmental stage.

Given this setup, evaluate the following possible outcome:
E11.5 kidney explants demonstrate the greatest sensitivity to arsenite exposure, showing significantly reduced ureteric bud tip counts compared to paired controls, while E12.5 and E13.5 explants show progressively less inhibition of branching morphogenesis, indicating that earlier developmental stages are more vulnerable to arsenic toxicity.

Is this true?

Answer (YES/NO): YES